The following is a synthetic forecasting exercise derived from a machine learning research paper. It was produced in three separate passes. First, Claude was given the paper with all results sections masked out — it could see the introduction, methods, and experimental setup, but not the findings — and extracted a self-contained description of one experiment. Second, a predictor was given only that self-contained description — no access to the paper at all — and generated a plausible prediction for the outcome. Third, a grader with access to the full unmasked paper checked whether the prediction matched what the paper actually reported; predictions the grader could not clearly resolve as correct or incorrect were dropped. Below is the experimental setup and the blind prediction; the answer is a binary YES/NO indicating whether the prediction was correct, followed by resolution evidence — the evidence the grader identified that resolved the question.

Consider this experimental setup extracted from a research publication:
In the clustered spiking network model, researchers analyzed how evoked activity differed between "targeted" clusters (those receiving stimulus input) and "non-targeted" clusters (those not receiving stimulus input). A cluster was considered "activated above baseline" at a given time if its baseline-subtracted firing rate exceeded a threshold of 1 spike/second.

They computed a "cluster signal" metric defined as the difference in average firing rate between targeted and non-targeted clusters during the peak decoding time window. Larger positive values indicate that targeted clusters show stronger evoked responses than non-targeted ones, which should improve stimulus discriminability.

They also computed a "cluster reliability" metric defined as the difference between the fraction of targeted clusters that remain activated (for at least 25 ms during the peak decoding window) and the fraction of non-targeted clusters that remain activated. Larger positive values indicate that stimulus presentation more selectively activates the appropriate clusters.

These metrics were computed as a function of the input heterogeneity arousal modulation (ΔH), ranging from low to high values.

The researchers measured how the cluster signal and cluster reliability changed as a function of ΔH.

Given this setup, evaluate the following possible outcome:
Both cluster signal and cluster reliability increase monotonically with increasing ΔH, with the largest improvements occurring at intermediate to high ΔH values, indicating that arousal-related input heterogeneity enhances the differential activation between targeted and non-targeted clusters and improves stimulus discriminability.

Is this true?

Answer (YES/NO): NO